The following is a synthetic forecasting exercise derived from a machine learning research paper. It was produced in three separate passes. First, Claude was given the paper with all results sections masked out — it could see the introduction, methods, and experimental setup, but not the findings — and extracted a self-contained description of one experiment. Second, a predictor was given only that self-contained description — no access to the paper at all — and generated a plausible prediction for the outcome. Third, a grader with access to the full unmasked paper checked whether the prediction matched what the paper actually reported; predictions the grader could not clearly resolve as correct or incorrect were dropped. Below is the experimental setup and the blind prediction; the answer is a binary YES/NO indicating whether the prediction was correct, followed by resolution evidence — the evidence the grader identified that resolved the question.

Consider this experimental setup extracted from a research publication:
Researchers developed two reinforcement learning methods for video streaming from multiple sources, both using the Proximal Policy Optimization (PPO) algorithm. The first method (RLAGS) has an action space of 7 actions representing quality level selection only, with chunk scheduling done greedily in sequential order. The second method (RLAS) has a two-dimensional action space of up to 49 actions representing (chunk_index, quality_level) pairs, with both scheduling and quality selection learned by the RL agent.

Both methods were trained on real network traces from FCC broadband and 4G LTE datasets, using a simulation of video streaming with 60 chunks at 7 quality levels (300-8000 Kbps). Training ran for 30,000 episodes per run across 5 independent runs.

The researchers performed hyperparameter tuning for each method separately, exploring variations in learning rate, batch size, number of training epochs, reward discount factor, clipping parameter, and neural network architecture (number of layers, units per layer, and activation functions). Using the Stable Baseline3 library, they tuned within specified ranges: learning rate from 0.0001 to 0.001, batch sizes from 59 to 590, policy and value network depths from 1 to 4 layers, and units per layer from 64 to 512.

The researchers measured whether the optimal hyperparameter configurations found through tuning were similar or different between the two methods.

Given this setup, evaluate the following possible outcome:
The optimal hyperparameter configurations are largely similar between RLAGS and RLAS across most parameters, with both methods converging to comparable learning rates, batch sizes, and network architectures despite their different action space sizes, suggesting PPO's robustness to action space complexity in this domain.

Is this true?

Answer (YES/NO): NO